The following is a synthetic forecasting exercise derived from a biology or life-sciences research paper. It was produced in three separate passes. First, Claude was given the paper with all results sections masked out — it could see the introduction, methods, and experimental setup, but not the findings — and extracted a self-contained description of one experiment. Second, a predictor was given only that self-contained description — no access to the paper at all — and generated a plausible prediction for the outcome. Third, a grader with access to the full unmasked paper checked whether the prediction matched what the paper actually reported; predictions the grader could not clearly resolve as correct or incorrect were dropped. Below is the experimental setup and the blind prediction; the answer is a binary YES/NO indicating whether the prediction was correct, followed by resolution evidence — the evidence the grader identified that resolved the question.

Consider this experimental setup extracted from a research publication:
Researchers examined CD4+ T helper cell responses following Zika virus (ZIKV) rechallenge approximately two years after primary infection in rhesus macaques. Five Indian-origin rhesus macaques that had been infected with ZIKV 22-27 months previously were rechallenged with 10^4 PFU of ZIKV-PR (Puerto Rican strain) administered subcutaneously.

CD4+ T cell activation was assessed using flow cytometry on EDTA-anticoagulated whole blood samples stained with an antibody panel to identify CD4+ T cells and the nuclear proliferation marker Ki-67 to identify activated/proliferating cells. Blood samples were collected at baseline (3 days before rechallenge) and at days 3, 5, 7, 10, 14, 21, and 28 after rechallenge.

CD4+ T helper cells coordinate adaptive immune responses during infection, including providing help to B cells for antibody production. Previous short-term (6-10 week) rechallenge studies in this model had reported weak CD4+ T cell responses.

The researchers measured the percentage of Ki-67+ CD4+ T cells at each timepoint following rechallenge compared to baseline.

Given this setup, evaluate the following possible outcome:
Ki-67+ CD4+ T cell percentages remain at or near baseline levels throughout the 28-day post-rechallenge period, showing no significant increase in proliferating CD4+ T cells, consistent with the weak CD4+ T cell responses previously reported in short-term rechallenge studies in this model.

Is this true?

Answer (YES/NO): YES